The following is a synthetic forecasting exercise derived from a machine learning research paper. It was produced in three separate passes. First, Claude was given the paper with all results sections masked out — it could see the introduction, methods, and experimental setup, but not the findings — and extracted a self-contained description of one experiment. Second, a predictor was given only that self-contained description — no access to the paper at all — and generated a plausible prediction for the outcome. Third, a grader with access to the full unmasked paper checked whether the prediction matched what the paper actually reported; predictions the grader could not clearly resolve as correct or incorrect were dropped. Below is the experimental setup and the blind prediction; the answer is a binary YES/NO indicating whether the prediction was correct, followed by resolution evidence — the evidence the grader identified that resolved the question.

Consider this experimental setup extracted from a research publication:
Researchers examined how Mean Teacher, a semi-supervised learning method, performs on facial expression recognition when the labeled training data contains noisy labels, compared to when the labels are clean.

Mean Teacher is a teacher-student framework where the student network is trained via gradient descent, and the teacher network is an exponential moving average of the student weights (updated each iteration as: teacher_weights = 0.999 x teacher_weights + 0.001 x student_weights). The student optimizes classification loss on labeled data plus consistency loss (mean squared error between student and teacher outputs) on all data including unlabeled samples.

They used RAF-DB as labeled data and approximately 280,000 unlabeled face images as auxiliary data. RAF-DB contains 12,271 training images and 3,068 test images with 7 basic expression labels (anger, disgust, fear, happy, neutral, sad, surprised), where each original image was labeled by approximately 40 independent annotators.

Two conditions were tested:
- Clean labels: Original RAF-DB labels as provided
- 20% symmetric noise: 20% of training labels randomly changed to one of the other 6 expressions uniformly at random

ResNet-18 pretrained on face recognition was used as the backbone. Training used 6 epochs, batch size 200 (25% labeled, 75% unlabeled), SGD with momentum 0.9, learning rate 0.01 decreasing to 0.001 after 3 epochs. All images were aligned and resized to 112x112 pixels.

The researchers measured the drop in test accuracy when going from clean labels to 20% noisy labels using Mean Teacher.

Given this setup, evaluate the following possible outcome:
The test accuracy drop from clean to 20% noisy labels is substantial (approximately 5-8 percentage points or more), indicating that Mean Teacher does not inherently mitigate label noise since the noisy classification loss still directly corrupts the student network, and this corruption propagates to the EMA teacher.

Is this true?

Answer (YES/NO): YES